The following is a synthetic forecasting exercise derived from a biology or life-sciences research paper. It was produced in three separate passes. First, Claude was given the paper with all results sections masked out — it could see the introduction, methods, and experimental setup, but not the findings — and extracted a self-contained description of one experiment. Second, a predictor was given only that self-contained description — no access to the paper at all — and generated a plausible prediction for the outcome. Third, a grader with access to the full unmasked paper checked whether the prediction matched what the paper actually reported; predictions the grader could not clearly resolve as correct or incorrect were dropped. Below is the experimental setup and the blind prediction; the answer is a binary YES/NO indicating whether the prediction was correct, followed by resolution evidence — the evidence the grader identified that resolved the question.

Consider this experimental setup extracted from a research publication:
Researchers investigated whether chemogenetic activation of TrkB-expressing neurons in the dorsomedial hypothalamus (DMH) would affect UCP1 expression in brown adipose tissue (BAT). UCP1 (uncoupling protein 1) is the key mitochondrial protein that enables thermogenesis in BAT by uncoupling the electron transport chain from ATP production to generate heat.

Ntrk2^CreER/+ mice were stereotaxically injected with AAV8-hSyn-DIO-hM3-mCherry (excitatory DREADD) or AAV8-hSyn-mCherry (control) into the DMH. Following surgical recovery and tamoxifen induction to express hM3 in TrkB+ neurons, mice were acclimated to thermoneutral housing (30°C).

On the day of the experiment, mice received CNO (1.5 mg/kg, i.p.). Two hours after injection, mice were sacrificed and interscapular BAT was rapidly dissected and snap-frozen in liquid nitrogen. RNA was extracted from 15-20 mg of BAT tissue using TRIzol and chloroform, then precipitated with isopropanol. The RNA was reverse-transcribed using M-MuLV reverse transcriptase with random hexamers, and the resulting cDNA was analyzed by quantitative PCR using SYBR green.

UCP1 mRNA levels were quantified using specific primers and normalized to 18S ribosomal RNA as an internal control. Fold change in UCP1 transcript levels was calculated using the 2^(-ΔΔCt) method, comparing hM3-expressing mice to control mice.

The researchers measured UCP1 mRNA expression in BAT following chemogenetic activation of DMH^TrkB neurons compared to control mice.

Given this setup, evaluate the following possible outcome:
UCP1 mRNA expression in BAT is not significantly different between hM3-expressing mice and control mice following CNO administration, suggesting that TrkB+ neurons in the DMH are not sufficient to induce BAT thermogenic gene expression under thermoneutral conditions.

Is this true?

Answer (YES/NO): NO